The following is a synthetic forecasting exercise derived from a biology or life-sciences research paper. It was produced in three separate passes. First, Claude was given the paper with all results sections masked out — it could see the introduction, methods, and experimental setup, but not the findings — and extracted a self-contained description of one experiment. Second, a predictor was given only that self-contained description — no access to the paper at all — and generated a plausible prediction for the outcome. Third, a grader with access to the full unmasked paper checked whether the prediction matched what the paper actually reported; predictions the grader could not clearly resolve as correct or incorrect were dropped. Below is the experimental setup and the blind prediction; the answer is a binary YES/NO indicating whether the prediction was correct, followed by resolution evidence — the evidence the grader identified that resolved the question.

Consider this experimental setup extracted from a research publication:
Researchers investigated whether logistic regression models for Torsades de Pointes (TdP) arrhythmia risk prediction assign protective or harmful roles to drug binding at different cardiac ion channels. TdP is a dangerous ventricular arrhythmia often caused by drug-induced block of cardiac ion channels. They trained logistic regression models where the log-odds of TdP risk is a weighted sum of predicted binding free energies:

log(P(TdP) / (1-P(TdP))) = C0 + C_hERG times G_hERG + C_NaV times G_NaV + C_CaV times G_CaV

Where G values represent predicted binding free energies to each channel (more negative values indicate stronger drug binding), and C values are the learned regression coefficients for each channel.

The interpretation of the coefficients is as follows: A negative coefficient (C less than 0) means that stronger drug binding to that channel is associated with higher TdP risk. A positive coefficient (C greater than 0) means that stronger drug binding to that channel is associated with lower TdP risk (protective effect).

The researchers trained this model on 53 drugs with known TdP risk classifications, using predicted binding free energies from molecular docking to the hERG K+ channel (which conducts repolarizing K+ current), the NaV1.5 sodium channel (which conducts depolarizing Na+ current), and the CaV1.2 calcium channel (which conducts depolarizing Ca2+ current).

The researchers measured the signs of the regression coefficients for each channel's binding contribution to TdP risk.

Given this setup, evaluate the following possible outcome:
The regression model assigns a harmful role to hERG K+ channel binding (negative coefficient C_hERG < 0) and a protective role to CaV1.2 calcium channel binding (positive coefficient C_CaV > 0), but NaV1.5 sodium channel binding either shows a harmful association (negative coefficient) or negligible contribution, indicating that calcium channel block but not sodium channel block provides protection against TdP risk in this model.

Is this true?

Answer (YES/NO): NO